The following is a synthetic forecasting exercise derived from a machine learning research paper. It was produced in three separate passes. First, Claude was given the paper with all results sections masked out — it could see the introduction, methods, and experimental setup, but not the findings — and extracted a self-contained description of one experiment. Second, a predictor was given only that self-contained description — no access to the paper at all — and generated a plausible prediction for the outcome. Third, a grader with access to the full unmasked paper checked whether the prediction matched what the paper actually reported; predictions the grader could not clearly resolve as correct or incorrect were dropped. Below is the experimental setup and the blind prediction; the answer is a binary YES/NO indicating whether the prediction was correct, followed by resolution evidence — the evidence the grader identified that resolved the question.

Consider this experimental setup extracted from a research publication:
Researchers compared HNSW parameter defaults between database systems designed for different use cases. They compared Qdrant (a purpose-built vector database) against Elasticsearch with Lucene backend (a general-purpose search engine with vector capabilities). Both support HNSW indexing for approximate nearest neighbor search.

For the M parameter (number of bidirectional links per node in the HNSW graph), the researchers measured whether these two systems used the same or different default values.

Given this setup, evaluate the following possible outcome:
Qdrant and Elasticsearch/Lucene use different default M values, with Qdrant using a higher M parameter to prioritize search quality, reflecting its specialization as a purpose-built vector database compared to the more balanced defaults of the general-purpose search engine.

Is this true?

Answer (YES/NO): NO